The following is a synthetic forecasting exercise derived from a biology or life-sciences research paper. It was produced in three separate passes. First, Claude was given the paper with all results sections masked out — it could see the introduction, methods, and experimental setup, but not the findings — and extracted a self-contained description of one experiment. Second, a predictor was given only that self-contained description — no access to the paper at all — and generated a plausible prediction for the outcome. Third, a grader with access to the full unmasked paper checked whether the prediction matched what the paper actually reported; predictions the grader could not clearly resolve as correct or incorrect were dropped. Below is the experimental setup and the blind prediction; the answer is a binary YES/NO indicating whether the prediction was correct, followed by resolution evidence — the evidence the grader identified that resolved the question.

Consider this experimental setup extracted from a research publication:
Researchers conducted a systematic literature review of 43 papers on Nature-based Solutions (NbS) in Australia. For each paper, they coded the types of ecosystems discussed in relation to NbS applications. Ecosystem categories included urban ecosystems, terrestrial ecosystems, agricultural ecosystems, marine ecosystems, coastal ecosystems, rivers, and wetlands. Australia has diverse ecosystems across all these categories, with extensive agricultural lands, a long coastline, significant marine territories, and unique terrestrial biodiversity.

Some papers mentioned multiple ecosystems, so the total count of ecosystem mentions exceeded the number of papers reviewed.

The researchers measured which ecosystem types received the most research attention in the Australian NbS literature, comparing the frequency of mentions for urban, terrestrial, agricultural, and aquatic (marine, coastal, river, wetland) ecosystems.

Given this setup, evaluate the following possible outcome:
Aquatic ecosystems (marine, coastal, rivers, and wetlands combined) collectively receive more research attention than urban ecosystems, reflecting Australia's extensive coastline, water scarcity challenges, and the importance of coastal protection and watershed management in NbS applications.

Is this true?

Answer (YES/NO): NO